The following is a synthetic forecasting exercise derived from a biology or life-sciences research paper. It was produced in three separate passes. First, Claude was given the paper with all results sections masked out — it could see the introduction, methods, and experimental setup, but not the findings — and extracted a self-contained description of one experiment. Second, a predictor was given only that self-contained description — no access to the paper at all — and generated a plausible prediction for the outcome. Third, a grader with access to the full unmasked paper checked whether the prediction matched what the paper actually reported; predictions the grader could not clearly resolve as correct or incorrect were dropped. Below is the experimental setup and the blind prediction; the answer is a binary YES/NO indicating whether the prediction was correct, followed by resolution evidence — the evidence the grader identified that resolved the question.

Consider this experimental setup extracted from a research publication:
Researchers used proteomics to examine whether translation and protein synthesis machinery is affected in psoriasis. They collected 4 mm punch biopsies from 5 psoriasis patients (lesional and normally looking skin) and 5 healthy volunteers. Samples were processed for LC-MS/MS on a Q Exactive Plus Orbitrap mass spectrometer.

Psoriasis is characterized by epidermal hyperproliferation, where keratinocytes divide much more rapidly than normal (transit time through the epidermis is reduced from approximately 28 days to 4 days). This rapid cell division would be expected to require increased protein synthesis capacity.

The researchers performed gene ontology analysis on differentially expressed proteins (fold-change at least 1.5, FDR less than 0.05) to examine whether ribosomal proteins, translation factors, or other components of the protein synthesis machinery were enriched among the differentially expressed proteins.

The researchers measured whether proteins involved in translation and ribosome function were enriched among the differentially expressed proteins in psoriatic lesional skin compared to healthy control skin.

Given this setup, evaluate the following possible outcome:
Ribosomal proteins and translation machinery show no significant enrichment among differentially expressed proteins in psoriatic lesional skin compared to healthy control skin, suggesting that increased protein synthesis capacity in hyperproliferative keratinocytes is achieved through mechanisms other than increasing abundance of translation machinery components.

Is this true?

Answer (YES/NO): NO